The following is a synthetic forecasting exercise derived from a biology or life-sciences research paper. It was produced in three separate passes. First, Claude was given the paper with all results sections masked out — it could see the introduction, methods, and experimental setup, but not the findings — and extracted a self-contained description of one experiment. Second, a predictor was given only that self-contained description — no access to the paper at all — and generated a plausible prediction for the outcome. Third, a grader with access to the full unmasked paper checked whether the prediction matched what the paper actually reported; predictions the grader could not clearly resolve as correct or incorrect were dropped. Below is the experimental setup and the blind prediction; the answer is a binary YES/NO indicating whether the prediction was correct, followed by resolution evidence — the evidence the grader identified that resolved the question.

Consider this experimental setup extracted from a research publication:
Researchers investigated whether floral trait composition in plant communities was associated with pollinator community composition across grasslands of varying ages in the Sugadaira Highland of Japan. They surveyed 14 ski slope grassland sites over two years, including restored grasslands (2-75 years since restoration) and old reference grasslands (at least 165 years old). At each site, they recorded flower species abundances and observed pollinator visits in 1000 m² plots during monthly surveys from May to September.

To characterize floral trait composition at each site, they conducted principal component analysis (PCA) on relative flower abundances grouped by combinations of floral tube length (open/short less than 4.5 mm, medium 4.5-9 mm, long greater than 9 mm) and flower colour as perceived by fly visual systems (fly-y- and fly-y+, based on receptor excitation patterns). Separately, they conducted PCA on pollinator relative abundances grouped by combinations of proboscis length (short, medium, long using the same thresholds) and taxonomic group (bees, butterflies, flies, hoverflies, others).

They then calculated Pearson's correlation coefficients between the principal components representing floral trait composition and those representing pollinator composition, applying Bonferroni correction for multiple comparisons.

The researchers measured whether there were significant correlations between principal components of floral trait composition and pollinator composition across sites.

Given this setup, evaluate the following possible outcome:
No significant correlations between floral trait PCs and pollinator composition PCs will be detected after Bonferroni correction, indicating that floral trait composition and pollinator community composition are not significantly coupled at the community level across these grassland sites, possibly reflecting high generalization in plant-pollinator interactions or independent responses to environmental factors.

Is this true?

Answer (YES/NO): NO